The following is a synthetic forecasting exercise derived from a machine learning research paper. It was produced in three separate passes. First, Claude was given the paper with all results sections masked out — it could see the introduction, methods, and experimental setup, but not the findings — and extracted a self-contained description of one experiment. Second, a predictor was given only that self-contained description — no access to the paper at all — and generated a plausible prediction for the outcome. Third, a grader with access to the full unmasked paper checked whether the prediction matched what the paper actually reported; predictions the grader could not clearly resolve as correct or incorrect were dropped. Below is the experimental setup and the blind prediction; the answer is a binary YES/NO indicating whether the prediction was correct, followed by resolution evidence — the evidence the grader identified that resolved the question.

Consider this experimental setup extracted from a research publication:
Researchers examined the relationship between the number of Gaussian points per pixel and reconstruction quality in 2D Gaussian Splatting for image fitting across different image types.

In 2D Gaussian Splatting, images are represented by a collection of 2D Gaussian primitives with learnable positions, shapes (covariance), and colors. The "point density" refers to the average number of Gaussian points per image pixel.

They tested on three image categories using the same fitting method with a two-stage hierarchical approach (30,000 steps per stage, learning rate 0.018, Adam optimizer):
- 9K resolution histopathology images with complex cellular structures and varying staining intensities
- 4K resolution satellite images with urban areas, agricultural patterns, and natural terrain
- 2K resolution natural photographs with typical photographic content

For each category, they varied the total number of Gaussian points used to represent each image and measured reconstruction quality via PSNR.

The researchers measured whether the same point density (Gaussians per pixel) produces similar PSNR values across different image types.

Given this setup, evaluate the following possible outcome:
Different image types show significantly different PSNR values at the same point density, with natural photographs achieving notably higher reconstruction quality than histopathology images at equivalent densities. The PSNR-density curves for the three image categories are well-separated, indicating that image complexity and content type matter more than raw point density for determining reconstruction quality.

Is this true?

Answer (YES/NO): YES